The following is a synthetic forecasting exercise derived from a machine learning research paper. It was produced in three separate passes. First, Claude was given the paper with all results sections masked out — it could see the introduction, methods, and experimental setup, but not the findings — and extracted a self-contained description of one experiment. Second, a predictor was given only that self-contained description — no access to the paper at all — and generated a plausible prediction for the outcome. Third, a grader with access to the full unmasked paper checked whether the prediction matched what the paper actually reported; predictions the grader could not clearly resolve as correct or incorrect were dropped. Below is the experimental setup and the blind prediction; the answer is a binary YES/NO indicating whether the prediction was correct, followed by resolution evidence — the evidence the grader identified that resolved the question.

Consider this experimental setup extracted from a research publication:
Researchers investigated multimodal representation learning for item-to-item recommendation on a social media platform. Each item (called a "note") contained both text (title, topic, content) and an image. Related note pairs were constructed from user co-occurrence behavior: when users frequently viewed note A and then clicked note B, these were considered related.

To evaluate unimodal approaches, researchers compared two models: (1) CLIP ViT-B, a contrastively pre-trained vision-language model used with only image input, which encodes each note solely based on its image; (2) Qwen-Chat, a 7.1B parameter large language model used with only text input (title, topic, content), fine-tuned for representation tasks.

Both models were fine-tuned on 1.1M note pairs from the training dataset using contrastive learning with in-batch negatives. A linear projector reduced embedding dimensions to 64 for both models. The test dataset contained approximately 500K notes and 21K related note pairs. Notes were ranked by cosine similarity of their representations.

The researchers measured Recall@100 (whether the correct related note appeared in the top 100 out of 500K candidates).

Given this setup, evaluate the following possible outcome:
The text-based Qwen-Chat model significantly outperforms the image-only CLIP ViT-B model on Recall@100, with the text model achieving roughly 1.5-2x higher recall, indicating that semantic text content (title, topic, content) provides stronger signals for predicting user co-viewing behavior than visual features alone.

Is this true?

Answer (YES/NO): NO